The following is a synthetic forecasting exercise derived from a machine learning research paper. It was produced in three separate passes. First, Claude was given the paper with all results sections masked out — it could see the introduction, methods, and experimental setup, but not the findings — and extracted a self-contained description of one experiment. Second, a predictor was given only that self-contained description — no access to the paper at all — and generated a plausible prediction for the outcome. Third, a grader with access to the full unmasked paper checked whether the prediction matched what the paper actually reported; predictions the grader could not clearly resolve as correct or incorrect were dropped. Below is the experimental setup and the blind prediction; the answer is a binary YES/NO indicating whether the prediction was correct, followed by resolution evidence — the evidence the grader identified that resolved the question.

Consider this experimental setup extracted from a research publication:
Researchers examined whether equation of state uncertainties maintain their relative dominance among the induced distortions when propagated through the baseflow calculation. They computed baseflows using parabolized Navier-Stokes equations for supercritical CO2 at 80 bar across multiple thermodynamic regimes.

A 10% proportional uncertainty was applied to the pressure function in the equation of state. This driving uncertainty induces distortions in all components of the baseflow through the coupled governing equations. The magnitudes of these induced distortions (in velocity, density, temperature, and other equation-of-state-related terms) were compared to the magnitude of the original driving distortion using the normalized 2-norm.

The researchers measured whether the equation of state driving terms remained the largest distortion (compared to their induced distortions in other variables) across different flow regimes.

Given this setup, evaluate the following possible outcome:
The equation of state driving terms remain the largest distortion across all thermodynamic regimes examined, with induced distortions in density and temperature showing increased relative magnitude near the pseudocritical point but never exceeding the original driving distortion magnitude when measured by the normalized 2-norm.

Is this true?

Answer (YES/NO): YES